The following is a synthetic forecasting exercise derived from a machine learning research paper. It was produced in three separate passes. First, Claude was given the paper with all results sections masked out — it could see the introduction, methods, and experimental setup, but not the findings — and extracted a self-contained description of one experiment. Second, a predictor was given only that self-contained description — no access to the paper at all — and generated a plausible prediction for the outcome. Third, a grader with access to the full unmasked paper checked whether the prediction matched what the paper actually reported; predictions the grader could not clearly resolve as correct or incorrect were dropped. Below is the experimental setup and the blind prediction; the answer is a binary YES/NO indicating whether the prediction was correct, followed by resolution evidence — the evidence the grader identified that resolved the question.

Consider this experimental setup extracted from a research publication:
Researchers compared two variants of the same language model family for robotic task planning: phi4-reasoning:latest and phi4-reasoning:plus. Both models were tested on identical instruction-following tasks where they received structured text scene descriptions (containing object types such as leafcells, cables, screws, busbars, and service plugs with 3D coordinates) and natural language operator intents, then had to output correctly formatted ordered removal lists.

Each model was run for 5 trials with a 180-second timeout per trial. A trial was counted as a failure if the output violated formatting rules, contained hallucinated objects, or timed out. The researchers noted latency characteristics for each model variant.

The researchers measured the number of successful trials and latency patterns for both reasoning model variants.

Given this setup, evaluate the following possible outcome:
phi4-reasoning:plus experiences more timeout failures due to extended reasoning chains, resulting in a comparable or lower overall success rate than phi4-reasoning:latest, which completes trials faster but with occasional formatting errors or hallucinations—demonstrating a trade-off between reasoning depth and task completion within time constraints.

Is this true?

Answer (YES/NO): NO